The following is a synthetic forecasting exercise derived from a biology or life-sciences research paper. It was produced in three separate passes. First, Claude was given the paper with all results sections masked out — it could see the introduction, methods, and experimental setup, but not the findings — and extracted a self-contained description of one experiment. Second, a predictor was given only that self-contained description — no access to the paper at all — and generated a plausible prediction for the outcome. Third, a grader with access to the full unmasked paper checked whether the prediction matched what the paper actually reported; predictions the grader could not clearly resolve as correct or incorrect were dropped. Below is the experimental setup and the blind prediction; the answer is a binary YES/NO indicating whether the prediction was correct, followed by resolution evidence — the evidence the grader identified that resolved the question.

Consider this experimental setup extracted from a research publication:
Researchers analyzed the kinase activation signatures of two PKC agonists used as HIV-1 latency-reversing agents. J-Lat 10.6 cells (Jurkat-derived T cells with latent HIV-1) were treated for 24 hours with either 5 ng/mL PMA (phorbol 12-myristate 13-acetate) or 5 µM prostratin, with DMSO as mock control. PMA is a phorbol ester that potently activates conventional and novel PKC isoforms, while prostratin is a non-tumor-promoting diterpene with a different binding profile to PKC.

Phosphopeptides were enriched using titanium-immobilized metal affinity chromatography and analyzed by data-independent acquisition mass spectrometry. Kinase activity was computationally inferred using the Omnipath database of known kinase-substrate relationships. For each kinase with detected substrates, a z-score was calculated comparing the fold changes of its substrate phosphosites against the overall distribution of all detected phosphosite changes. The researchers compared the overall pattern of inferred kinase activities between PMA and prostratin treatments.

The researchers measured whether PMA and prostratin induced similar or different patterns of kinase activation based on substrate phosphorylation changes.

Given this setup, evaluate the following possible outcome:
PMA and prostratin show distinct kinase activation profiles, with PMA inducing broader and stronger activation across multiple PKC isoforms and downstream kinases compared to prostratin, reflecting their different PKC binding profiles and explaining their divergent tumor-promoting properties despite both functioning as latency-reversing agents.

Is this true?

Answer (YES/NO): NO